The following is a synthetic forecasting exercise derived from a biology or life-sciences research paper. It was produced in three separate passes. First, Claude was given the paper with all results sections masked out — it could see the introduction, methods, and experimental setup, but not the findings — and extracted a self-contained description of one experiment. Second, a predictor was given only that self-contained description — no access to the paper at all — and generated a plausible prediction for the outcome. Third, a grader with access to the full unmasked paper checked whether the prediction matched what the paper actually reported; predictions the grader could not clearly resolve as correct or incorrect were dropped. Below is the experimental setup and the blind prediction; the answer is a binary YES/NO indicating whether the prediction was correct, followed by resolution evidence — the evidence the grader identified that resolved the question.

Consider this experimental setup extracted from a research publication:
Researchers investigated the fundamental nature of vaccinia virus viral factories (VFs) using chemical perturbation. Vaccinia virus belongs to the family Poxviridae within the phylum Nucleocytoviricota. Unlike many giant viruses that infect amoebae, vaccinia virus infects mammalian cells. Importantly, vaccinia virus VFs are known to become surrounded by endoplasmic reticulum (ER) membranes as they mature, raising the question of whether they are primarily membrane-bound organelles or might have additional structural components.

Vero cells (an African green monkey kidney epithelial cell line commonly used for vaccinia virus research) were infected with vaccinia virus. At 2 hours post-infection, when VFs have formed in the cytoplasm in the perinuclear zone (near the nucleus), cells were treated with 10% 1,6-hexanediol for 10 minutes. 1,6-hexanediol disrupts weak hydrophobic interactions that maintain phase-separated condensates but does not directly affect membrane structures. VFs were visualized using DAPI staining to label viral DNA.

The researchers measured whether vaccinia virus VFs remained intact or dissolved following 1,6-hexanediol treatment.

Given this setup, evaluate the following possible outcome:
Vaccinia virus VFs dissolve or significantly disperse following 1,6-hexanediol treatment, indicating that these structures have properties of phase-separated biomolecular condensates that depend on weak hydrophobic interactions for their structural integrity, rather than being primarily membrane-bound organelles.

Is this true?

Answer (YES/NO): YES